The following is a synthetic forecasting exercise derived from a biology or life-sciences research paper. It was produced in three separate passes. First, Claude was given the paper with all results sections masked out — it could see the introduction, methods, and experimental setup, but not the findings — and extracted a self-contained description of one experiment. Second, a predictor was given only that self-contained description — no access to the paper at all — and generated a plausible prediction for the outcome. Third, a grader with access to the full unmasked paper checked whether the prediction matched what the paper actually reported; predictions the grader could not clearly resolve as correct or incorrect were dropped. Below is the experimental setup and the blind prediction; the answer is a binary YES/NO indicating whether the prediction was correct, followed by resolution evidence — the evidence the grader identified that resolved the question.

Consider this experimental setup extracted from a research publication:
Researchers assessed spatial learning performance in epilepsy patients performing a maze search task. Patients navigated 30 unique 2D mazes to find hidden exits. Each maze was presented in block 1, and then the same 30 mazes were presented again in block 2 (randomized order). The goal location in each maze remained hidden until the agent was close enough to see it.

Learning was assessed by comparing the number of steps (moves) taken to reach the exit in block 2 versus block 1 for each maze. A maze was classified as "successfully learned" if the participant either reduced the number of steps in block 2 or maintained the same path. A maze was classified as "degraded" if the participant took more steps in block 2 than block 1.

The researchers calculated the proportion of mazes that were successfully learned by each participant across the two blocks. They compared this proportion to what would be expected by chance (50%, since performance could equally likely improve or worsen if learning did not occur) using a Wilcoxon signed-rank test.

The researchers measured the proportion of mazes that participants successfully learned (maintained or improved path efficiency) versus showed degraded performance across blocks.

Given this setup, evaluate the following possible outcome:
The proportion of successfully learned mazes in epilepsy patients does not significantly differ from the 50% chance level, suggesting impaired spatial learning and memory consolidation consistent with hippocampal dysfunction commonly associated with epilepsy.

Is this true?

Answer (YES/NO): NO